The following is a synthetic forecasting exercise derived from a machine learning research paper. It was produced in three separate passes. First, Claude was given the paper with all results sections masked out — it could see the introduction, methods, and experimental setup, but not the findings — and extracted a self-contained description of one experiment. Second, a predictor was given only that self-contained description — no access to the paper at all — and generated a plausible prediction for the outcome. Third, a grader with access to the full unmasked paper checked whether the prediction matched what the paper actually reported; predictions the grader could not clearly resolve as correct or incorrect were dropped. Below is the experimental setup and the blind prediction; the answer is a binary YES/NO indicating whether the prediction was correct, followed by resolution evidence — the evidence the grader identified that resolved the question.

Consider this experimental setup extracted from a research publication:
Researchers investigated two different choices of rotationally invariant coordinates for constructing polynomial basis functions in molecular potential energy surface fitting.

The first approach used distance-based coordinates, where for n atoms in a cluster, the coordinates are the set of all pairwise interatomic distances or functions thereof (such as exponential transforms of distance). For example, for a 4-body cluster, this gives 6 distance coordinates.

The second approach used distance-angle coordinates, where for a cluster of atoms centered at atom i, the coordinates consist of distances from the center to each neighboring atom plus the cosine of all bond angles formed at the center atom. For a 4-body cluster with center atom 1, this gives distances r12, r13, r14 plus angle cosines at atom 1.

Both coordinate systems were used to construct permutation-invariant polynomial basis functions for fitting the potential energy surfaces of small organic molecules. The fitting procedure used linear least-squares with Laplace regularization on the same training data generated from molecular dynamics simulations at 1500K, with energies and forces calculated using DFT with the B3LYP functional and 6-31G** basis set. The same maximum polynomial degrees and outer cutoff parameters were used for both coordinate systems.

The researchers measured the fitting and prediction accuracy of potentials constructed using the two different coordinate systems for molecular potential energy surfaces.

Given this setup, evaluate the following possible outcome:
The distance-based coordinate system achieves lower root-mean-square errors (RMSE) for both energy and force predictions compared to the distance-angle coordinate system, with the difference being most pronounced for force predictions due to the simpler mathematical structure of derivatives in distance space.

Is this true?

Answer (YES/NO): NO